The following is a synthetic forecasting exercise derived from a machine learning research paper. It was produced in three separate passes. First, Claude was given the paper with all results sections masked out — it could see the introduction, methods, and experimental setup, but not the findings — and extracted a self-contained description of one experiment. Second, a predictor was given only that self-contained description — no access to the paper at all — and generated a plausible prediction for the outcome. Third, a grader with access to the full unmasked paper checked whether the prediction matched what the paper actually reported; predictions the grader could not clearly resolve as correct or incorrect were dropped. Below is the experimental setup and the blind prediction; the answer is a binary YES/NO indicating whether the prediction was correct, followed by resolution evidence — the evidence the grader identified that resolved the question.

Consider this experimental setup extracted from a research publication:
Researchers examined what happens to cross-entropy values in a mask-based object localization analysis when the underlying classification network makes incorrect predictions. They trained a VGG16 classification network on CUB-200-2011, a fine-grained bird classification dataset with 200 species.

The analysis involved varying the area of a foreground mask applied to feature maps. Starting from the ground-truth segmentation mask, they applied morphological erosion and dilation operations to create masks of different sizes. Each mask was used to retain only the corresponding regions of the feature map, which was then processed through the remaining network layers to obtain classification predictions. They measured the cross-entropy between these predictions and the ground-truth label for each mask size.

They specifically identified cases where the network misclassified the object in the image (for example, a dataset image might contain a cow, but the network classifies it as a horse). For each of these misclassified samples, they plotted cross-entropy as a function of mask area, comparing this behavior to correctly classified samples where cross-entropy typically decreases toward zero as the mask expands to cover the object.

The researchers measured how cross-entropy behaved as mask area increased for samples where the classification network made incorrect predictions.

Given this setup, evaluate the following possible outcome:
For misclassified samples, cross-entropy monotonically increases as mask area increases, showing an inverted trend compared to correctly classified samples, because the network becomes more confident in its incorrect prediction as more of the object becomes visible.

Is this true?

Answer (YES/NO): NO